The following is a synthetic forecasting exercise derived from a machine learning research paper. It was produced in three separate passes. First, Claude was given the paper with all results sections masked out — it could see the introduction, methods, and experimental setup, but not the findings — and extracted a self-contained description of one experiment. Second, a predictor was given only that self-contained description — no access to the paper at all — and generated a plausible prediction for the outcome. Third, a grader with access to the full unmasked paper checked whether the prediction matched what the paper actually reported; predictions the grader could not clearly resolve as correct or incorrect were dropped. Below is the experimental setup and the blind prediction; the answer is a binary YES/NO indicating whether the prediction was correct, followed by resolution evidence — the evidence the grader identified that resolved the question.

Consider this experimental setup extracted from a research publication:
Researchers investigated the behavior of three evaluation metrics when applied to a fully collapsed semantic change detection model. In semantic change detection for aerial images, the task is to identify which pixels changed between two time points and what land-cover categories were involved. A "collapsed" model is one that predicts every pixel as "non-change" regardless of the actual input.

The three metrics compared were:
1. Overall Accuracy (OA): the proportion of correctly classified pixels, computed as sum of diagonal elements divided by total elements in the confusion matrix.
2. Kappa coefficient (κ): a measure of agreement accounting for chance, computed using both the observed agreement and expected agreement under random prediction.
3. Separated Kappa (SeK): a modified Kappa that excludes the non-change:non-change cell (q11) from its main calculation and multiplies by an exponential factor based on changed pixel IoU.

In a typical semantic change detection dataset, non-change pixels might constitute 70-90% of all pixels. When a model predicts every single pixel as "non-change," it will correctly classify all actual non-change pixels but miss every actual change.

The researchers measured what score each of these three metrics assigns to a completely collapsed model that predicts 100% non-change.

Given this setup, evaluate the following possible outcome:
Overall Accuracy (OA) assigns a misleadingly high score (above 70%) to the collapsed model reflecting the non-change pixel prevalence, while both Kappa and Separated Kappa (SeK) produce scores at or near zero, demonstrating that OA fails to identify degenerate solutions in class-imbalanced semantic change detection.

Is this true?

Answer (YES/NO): NO